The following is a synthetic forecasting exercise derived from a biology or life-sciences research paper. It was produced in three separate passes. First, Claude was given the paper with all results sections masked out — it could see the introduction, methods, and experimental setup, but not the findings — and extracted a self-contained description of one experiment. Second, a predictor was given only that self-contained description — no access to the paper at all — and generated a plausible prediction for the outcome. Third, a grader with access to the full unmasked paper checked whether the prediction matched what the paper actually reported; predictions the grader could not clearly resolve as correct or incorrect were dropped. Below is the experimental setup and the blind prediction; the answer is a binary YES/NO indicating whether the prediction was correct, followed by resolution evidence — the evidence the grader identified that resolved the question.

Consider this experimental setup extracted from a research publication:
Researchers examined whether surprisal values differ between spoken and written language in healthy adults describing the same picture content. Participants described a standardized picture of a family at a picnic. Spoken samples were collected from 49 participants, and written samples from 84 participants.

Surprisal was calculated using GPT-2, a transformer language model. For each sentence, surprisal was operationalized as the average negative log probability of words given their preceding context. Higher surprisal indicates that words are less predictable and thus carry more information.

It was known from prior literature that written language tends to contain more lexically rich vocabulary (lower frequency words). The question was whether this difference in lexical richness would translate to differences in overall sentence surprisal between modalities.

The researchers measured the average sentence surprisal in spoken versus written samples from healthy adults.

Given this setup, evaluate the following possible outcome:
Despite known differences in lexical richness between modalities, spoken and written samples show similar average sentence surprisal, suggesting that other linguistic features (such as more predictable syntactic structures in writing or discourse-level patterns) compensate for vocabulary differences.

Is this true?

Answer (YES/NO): YES